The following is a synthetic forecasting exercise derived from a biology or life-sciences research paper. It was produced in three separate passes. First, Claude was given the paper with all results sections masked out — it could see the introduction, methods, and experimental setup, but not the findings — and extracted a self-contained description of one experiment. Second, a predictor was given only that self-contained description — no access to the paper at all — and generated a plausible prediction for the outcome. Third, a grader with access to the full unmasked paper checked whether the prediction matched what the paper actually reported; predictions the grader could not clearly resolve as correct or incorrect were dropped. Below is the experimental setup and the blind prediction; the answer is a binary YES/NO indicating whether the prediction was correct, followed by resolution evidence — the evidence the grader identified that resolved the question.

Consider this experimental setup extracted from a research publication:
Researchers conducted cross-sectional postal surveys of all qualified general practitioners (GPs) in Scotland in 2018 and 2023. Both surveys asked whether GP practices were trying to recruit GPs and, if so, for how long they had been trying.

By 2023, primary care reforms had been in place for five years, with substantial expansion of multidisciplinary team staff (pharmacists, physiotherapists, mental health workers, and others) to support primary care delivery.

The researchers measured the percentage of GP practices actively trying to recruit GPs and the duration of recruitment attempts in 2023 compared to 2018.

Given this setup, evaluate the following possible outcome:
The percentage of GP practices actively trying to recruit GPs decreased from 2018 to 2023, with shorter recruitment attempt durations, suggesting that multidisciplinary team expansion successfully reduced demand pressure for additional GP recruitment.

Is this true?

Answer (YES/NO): NO